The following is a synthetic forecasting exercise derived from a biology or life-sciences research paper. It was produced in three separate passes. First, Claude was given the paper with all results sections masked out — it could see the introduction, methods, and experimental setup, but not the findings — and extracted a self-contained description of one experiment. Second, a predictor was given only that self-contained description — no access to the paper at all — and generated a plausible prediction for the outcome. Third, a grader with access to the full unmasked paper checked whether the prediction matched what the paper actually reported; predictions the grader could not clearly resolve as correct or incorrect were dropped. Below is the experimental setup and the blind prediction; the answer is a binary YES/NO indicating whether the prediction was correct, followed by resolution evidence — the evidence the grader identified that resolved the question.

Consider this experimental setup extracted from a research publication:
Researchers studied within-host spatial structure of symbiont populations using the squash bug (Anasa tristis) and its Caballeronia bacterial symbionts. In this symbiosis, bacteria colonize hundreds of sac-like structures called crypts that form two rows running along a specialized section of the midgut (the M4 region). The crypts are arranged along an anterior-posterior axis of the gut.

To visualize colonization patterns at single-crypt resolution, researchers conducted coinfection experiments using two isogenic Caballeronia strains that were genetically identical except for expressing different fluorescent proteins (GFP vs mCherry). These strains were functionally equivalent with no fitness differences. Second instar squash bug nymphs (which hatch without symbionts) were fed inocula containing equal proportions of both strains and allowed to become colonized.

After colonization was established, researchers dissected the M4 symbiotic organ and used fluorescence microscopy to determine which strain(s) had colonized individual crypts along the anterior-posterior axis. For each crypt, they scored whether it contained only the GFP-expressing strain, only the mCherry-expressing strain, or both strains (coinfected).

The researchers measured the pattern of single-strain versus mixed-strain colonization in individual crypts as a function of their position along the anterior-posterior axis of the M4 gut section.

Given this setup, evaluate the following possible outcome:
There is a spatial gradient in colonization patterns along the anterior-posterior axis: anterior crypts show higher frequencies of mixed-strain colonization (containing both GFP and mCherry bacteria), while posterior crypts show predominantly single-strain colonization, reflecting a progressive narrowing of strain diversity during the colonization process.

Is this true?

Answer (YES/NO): YES